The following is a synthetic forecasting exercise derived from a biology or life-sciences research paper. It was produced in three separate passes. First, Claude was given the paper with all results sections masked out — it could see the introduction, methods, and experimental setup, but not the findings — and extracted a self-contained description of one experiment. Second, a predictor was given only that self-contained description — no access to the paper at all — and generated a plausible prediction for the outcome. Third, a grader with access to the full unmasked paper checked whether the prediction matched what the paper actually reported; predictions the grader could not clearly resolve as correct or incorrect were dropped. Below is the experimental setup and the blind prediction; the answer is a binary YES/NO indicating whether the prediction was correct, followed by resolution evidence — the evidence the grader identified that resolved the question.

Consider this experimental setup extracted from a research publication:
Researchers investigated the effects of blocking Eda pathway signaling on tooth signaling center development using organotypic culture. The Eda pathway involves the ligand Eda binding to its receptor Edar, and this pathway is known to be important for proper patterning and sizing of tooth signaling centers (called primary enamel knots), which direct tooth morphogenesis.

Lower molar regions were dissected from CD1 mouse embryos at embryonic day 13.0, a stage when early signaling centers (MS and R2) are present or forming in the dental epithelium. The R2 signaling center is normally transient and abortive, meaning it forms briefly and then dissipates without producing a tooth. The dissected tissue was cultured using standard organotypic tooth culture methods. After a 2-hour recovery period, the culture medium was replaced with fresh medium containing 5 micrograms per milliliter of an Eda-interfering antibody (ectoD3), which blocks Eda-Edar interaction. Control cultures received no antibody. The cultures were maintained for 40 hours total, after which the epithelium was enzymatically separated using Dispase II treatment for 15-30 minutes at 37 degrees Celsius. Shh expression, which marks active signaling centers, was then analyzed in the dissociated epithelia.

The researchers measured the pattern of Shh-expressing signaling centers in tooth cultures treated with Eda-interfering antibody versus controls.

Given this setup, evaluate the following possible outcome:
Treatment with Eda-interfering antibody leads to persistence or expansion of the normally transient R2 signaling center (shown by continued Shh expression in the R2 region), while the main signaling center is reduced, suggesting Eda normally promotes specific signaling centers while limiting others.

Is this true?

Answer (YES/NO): NO